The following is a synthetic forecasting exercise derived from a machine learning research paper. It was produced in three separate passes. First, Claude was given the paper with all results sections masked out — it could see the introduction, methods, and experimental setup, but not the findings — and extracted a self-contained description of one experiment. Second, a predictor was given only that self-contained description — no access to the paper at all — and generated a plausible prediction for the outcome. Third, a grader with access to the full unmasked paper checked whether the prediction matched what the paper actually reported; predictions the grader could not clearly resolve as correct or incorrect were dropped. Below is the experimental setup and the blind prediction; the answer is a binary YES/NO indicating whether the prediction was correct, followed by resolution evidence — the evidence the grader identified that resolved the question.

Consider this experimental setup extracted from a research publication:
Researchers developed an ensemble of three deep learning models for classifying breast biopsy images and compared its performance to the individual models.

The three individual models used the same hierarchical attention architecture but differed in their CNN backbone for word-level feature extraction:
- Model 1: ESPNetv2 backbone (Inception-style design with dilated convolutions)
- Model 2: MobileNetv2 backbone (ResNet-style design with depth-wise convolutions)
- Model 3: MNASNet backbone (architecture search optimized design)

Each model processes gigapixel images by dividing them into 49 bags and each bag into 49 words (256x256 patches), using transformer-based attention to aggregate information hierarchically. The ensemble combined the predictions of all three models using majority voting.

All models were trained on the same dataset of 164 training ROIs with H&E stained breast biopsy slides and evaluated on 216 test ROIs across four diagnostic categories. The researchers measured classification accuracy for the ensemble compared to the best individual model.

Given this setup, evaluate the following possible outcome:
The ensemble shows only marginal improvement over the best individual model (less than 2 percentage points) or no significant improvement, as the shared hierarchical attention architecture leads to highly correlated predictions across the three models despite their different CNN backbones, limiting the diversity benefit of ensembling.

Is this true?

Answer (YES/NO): YES